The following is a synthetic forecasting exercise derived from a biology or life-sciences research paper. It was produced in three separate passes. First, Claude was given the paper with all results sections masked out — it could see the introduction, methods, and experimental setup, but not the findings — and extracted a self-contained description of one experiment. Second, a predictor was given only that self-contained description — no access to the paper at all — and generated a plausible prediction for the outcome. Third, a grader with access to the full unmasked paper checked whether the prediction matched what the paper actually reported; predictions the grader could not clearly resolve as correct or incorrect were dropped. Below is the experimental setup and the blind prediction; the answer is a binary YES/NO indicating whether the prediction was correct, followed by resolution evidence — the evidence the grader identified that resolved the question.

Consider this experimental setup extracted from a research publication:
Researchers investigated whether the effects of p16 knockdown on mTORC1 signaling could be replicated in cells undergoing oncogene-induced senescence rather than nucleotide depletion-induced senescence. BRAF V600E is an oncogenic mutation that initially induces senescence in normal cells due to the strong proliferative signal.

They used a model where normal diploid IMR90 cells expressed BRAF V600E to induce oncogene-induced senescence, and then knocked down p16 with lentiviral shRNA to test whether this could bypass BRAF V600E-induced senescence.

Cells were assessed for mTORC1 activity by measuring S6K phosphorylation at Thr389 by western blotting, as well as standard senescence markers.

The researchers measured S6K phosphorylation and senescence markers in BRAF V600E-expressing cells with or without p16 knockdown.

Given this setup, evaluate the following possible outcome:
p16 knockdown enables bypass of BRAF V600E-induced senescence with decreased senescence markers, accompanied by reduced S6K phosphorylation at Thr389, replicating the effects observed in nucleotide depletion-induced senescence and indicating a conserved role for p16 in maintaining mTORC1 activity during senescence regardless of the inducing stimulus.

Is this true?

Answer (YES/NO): NO